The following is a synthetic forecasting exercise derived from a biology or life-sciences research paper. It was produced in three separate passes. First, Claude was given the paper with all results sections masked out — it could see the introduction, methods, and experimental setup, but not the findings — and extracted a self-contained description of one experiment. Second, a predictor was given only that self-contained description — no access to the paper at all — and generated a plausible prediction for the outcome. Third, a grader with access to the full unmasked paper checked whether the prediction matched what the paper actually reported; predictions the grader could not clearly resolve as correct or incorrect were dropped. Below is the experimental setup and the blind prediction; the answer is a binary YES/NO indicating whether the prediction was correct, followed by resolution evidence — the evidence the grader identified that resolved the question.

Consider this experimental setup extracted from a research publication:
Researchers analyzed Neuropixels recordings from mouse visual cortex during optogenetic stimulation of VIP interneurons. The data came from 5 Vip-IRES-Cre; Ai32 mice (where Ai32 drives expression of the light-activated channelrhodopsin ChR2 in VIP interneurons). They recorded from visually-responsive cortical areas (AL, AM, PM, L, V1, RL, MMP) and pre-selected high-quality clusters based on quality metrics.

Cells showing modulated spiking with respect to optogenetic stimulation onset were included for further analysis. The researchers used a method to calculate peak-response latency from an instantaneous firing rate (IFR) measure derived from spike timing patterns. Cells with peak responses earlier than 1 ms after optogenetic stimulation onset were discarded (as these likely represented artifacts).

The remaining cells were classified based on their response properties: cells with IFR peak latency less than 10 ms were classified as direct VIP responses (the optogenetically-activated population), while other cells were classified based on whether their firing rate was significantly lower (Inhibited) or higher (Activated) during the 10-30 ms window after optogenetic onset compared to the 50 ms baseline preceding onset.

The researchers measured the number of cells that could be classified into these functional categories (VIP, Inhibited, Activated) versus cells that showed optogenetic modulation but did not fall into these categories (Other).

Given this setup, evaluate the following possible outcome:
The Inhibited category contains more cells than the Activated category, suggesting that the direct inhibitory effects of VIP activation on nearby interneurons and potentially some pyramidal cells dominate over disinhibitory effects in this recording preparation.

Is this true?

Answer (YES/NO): NO